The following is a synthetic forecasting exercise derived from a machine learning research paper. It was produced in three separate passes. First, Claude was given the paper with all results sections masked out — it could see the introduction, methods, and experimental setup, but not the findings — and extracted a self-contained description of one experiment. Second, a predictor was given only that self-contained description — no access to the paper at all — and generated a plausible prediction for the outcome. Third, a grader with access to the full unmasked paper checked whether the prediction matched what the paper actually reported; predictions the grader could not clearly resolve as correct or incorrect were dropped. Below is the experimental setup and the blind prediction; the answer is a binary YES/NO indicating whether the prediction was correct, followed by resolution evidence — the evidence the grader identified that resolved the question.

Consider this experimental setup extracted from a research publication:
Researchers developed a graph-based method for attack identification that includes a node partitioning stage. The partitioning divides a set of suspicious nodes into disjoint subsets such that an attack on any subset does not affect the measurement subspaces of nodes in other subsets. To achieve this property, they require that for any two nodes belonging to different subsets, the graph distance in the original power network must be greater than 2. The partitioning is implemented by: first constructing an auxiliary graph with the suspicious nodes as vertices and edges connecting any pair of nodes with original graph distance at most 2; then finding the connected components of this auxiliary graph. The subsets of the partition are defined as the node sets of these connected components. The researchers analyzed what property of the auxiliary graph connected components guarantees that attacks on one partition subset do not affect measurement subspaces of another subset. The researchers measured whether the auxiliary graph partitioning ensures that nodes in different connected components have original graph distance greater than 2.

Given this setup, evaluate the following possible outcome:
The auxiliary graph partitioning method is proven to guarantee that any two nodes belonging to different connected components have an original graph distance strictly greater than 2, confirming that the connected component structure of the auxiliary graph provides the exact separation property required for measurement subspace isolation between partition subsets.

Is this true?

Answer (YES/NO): YES